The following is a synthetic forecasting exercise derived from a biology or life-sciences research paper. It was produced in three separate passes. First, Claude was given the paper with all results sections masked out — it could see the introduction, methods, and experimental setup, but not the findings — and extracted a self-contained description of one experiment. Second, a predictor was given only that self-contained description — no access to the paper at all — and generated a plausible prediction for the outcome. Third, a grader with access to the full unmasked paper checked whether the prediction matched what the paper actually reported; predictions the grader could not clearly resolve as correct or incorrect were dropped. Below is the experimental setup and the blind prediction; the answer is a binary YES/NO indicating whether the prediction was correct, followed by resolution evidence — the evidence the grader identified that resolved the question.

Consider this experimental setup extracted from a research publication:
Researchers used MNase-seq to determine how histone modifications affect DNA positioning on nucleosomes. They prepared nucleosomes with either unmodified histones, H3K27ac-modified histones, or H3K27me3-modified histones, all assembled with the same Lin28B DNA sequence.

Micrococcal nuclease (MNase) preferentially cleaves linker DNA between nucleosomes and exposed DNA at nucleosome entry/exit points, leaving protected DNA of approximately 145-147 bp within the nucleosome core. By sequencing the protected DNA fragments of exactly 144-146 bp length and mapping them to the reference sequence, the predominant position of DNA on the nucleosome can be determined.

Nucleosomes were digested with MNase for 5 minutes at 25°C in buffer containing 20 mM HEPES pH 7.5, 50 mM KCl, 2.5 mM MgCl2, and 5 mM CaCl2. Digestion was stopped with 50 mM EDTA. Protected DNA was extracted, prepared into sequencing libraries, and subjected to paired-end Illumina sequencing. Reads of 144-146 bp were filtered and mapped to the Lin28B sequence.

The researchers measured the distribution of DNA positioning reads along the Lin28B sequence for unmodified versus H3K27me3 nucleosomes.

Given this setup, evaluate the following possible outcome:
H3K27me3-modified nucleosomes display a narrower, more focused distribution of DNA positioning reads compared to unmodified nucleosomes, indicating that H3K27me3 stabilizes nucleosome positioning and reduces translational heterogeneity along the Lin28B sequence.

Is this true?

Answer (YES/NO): NO